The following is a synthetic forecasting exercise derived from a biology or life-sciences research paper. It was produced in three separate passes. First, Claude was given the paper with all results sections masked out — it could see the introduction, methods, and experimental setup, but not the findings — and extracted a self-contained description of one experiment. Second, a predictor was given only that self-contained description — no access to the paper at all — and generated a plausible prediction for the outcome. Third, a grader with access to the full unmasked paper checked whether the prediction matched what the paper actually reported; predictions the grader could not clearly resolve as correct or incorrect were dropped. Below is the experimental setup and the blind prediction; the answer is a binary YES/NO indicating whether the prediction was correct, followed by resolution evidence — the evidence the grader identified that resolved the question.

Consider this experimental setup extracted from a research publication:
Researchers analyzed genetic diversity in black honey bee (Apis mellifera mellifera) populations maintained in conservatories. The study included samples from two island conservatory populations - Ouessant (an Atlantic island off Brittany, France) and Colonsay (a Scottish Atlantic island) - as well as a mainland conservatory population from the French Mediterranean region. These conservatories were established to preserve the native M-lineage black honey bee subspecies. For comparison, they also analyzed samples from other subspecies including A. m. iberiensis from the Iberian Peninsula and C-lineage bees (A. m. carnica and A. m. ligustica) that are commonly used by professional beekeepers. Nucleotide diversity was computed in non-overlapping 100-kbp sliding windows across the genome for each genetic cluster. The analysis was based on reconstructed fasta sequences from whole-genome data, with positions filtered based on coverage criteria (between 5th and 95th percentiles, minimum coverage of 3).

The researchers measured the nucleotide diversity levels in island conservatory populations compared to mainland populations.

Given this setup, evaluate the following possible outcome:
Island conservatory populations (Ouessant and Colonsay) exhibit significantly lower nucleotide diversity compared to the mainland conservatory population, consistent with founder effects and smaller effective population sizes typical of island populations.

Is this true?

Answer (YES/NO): YES